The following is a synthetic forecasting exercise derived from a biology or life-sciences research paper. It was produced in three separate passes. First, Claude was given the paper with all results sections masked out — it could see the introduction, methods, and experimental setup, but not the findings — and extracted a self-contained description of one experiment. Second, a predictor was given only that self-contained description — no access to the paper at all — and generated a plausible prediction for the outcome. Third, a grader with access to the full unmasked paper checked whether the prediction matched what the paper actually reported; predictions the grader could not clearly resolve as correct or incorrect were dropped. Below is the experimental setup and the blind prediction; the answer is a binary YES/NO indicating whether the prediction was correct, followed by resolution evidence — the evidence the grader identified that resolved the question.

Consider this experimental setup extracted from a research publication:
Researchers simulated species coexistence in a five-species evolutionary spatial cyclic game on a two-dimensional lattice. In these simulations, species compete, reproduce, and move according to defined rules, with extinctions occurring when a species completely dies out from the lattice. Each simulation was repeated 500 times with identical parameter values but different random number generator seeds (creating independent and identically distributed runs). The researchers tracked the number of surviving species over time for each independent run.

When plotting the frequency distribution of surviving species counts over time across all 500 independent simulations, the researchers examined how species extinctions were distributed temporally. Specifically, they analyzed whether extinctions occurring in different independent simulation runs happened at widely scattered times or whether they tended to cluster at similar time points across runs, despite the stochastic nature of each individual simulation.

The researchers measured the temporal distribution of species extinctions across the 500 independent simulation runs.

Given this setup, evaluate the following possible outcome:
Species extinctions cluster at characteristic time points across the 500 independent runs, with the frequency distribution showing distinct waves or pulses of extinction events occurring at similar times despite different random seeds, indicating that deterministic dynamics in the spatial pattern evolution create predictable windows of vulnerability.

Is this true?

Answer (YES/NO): YES